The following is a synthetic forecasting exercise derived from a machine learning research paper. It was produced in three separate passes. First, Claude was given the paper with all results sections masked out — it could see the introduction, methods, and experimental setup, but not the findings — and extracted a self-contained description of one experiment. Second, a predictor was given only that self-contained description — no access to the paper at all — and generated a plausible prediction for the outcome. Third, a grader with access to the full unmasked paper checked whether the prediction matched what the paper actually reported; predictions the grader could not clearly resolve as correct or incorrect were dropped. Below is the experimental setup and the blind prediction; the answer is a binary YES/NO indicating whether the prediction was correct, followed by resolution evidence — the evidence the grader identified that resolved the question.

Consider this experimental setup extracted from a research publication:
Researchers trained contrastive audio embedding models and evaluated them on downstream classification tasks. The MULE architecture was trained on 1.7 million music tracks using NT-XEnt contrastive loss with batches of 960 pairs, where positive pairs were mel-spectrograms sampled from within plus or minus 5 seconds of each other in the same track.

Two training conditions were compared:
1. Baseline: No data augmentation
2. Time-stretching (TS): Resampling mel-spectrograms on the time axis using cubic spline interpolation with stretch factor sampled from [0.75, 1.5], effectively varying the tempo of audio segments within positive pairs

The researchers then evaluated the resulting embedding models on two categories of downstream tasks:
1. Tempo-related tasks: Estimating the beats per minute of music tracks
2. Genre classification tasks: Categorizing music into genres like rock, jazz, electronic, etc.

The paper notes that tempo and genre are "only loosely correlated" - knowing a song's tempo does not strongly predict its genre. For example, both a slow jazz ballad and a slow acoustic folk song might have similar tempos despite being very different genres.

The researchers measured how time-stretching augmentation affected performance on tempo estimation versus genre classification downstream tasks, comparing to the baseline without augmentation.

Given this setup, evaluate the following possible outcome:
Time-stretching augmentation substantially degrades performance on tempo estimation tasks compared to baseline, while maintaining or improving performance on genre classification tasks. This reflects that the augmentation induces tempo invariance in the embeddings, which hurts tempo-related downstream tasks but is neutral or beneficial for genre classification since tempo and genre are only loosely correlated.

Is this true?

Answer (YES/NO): YES